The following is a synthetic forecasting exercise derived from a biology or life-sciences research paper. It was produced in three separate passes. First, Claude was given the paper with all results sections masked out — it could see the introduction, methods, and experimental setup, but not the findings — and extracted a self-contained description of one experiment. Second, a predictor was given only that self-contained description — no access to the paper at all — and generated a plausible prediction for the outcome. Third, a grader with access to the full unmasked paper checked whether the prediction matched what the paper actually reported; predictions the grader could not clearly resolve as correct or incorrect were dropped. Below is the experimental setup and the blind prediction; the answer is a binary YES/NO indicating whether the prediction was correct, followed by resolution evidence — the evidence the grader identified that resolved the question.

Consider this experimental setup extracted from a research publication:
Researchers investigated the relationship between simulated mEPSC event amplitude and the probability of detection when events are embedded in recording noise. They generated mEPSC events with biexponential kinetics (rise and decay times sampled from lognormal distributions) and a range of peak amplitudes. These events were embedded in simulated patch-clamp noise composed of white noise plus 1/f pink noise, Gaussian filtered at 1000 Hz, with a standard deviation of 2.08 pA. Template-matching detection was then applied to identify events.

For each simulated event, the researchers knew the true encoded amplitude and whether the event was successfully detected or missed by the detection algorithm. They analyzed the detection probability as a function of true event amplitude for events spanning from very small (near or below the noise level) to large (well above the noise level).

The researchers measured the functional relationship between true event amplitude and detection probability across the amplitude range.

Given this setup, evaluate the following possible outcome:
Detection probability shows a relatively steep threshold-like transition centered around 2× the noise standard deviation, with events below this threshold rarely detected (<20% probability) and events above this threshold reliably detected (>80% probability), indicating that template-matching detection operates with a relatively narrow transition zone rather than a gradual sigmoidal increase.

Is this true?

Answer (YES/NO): NO